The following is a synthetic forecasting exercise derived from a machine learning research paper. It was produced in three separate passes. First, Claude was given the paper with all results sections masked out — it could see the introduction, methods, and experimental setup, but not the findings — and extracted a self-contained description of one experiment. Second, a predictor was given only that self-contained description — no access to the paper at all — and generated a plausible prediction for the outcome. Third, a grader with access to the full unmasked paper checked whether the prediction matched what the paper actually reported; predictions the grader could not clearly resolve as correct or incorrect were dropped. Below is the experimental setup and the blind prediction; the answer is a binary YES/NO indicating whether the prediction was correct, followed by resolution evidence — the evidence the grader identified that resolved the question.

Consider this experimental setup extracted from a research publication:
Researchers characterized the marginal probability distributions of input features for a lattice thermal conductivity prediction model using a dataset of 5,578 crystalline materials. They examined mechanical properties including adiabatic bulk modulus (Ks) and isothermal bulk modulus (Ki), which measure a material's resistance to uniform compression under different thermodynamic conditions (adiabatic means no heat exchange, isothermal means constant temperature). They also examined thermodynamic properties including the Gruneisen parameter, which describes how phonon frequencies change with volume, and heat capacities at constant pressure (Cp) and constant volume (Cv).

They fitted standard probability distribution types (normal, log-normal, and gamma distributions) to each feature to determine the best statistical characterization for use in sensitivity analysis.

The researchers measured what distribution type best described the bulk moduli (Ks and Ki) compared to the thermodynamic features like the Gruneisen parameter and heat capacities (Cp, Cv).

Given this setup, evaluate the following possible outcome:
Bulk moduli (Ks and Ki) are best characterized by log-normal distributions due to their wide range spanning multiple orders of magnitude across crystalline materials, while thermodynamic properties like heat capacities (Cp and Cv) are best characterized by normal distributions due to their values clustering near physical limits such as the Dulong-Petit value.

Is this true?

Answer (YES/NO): NO